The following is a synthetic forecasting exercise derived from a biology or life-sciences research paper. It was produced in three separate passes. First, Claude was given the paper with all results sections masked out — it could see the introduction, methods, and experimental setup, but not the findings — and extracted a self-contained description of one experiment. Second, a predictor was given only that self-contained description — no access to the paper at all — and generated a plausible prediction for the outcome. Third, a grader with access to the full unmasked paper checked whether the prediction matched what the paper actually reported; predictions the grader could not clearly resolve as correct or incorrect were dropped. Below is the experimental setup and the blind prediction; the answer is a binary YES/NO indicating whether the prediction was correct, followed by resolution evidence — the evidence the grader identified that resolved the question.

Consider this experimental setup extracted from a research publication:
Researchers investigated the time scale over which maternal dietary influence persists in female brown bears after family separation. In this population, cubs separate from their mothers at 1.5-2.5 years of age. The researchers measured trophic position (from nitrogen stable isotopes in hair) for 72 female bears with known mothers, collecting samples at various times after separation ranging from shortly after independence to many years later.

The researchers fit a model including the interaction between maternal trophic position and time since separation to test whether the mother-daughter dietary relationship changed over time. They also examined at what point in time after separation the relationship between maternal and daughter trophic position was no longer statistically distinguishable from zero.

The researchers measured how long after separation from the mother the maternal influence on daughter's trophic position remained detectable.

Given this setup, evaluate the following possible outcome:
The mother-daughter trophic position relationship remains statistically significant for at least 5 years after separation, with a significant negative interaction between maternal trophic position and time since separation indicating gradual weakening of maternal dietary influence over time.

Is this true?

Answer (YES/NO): NO